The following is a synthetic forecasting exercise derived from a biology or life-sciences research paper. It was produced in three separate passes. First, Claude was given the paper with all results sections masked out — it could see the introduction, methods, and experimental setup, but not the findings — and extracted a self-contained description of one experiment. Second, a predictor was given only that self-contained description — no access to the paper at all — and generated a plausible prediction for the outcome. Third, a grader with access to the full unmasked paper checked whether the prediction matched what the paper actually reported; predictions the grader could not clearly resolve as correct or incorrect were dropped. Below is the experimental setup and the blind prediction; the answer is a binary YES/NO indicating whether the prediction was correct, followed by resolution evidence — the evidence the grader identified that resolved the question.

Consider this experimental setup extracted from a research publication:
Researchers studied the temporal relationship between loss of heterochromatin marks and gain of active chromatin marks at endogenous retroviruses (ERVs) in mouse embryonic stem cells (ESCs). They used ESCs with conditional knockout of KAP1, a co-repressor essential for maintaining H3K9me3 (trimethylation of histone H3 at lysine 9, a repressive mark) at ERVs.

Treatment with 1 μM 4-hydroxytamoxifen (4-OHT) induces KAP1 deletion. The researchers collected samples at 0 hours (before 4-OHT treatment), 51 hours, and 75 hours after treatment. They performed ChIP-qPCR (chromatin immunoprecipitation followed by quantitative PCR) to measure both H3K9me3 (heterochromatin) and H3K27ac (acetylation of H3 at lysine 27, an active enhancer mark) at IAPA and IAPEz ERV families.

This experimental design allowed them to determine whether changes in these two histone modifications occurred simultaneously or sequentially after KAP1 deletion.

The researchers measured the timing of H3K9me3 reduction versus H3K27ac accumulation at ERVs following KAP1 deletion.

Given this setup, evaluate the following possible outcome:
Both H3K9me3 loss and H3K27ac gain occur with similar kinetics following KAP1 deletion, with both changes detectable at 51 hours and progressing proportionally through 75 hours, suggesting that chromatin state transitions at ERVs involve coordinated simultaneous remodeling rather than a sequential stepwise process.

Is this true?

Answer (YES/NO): NO